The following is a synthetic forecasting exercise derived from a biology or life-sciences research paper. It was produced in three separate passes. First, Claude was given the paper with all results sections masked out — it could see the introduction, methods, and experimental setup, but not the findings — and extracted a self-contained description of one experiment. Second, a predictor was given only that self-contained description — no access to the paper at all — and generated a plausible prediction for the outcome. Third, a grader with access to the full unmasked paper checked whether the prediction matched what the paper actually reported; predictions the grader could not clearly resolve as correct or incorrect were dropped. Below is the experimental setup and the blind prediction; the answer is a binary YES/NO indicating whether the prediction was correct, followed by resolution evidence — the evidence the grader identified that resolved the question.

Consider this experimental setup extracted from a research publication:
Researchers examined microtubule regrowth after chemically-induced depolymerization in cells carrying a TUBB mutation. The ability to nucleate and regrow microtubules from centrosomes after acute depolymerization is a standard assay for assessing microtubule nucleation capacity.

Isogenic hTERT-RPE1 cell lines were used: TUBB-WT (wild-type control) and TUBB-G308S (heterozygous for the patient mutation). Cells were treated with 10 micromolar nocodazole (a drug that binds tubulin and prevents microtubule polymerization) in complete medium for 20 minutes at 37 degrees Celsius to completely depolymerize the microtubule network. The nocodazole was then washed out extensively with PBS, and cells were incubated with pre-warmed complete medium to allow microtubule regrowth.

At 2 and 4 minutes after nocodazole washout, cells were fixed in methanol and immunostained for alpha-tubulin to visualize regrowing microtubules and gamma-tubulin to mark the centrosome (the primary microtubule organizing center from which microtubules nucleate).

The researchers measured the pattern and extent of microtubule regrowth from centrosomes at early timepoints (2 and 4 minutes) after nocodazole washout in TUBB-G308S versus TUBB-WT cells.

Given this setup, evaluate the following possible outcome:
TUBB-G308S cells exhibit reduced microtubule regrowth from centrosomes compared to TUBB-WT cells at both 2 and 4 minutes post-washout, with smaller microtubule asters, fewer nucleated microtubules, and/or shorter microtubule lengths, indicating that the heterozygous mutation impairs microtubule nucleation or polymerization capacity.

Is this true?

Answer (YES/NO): YES